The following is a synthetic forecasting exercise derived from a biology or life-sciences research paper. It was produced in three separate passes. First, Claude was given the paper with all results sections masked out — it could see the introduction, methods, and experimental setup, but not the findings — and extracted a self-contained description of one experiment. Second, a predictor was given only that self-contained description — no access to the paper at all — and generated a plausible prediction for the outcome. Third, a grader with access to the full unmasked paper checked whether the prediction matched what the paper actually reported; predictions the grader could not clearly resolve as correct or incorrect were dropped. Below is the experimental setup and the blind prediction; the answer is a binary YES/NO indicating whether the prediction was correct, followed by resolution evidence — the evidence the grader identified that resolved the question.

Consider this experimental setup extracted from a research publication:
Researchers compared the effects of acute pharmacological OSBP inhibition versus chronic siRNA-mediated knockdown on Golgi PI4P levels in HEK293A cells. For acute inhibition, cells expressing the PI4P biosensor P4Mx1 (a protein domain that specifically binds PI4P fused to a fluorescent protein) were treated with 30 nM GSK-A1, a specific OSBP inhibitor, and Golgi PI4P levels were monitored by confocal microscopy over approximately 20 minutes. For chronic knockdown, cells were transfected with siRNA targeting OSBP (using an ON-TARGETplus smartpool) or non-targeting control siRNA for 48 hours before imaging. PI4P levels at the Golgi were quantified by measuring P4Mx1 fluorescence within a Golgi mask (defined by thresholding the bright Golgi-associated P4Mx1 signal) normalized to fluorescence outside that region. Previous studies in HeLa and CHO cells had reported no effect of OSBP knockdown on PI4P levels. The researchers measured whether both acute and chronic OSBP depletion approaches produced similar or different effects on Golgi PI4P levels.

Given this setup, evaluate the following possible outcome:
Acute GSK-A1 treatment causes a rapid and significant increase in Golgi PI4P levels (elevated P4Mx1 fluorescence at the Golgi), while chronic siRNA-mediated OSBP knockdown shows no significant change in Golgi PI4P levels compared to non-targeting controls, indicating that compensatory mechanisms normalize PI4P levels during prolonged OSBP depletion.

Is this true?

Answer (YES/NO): NO